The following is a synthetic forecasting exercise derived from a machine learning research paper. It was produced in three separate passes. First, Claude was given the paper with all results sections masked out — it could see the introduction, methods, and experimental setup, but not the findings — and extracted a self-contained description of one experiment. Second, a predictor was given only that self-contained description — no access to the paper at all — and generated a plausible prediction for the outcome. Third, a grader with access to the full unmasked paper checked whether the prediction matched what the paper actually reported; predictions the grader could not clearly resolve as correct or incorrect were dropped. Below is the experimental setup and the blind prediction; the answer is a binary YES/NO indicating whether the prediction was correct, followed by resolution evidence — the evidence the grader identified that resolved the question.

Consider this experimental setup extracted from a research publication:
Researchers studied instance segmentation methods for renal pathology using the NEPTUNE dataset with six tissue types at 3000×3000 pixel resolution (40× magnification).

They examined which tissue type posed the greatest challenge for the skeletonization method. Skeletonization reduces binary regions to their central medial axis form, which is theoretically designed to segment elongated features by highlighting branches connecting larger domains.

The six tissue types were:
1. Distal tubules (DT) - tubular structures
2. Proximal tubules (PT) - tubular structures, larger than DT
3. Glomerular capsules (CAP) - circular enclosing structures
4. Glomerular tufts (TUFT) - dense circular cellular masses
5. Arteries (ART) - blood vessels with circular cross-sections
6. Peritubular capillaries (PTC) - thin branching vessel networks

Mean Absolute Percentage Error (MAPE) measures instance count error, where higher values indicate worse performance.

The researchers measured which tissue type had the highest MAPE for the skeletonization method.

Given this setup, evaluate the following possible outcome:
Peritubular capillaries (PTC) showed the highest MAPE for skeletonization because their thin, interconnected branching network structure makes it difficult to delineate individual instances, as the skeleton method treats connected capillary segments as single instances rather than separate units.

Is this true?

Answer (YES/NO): YES